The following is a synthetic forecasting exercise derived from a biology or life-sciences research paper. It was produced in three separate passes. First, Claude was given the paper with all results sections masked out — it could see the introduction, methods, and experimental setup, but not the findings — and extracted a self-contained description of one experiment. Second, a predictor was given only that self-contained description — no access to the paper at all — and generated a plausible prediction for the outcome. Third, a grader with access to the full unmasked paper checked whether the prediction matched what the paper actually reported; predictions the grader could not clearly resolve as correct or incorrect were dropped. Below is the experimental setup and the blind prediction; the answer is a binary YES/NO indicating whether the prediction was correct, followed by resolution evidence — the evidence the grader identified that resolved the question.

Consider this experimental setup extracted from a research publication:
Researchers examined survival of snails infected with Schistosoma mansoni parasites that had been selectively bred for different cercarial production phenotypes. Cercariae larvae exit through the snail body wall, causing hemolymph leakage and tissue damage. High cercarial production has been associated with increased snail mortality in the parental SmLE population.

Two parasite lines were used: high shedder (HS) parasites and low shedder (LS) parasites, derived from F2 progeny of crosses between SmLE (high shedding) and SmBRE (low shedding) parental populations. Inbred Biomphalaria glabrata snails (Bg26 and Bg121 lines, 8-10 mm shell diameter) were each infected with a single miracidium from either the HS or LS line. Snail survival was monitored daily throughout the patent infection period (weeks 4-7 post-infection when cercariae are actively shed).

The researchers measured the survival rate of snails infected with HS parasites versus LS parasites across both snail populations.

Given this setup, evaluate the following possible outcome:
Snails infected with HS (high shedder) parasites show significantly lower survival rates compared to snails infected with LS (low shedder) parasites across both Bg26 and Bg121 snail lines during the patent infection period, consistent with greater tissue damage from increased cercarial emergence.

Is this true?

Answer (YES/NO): NO